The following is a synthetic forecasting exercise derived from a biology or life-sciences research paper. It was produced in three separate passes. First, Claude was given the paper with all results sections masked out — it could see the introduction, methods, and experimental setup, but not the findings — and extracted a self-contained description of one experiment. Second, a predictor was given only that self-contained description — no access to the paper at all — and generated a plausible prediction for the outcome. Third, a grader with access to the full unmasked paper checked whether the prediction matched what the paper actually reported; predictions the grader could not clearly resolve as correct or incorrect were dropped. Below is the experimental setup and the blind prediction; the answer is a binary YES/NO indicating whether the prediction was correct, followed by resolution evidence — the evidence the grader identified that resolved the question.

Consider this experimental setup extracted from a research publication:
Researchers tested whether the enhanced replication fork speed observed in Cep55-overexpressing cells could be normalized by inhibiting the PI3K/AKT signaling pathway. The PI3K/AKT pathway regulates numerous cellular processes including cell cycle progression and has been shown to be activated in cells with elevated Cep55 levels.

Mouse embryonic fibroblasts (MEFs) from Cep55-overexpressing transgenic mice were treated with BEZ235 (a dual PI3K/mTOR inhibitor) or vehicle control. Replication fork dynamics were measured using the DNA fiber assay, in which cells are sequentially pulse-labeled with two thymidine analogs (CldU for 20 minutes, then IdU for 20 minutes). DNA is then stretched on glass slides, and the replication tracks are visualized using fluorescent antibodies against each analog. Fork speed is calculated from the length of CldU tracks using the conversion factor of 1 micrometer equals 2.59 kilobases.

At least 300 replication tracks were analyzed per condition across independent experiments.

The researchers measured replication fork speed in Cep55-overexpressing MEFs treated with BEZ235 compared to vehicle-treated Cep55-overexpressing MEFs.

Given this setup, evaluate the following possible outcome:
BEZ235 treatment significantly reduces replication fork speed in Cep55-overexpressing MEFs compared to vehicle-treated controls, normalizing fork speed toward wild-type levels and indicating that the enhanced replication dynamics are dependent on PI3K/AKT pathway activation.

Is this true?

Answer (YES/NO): YES